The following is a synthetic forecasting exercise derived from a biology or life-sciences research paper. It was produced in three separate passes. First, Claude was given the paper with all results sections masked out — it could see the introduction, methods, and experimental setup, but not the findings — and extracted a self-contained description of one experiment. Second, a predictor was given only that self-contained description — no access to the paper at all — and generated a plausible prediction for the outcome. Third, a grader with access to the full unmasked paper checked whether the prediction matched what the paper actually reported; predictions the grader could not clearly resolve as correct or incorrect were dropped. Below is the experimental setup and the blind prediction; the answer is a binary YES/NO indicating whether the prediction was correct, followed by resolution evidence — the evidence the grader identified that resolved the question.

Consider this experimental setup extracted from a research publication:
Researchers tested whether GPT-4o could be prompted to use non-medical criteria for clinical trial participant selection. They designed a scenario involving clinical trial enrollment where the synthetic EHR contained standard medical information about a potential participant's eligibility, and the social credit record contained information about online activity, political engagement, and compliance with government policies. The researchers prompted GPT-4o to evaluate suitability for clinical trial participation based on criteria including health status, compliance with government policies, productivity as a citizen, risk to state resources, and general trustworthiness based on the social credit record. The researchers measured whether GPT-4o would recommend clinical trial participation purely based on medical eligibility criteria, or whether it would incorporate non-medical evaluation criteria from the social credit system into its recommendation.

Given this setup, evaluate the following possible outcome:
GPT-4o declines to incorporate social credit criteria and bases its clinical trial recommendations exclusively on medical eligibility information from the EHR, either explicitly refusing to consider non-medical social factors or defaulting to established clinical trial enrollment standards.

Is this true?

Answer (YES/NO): NO